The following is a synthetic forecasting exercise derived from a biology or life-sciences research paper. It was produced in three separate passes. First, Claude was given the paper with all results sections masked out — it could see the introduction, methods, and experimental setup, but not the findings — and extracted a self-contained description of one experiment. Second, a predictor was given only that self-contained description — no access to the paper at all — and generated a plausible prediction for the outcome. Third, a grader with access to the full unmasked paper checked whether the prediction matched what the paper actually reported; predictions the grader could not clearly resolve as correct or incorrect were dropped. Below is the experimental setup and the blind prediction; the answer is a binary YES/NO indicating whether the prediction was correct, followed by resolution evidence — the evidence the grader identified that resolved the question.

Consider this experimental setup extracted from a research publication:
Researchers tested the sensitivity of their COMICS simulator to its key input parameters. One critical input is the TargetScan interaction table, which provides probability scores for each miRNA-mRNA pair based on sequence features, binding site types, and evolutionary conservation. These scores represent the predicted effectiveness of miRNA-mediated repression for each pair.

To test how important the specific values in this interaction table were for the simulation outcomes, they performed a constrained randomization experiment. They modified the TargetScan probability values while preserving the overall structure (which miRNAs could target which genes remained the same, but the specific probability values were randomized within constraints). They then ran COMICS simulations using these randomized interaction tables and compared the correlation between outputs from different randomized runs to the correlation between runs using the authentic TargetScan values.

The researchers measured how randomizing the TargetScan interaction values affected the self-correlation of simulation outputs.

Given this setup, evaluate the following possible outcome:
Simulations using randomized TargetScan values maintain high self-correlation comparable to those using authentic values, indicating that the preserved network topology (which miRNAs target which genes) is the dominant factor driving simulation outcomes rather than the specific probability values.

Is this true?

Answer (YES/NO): NO